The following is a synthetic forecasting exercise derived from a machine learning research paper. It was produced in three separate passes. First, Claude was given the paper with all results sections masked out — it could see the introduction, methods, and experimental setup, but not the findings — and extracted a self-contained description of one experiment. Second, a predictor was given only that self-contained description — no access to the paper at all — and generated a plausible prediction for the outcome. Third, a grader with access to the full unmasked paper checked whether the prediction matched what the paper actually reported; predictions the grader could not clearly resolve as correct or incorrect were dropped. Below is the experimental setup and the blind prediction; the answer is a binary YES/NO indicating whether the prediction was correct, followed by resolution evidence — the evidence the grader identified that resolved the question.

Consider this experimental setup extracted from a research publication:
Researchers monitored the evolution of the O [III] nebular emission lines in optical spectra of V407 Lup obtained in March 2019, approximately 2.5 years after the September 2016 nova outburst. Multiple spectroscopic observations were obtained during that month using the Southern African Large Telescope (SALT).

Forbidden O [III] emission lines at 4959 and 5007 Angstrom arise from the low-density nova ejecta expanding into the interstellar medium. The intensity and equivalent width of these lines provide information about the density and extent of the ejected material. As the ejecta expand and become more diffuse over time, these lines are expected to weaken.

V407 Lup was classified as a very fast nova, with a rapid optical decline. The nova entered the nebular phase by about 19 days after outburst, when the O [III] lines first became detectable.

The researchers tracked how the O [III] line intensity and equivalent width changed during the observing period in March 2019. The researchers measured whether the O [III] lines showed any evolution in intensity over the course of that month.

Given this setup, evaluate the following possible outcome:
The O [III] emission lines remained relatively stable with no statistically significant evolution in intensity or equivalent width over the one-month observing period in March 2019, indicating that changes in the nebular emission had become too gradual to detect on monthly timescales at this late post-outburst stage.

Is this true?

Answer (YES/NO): NO